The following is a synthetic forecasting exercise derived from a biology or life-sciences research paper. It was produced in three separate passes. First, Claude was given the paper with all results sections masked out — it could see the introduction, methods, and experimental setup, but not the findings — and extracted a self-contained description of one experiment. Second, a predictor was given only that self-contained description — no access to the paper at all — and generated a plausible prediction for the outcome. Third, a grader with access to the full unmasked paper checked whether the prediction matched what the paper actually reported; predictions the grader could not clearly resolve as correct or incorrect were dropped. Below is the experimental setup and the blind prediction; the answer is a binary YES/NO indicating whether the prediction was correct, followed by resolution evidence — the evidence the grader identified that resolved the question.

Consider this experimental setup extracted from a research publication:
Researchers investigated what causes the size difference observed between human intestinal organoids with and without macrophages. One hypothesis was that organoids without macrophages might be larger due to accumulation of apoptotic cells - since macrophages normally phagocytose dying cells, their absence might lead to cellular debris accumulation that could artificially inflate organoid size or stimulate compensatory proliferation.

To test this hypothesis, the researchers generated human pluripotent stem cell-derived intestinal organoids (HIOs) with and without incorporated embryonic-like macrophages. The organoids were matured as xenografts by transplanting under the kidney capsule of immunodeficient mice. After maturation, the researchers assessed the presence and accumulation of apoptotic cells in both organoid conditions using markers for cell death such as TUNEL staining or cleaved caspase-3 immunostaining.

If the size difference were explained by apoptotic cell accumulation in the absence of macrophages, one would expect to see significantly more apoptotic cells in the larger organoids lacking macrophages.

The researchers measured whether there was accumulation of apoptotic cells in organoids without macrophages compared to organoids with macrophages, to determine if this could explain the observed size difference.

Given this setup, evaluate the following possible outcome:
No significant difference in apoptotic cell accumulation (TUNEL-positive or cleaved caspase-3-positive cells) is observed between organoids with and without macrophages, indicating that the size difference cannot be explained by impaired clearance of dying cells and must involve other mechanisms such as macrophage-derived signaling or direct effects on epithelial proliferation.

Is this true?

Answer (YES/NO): YES